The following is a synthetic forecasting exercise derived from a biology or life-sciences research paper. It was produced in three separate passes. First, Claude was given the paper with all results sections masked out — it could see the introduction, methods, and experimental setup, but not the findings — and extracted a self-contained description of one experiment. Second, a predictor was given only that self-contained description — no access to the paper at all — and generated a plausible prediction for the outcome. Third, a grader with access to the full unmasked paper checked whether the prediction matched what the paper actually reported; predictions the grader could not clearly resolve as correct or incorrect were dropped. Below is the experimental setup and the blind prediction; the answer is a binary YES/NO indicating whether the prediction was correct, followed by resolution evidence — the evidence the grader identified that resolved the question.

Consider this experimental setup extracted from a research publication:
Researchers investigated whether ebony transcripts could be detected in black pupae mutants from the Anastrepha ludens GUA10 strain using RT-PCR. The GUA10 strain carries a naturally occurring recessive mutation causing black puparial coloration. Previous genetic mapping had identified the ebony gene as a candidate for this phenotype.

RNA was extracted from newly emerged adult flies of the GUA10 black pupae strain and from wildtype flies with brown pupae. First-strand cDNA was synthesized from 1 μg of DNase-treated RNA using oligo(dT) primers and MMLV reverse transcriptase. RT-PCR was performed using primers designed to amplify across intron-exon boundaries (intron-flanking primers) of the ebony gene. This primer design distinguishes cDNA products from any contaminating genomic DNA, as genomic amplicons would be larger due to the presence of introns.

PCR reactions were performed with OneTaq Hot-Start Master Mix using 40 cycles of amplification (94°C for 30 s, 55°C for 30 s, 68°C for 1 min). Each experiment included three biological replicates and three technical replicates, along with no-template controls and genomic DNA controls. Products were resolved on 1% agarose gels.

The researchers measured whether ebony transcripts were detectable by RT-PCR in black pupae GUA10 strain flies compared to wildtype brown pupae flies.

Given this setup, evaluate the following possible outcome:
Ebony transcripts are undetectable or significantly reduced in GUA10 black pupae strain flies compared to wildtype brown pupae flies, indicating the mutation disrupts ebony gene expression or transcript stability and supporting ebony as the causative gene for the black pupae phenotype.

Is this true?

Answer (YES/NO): YES